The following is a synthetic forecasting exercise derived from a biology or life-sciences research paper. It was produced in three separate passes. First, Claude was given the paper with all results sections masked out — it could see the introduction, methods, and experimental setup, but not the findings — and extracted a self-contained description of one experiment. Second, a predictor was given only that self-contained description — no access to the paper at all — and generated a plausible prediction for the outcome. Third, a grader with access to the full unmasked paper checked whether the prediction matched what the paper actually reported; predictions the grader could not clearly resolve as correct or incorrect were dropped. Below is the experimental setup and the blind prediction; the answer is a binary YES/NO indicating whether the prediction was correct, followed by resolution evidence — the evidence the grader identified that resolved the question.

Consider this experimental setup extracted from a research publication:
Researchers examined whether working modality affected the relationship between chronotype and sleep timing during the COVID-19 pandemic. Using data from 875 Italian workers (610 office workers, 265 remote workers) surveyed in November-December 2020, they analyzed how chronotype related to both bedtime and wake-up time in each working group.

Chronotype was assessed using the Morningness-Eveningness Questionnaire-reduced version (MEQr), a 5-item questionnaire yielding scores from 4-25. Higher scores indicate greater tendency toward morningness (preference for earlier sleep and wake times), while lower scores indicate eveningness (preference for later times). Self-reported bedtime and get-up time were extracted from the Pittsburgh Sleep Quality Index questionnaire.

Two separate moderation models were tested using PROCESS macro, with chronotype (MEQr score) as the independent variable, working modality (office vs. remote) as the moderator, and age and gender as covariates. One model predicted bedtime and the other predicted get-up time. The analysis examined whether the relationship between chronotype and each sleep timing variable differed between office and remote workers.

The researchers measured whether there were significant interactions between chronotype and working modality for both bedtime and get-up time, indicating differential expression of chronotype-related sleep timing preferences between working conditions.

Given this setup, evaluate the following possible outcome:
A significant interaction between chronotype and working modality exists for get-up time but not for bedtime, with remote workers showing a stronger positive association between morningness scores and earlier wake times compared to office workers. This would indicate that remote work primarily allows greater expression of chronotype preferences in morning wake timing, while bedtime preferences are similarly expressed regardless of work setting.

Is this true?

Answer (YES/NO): YES